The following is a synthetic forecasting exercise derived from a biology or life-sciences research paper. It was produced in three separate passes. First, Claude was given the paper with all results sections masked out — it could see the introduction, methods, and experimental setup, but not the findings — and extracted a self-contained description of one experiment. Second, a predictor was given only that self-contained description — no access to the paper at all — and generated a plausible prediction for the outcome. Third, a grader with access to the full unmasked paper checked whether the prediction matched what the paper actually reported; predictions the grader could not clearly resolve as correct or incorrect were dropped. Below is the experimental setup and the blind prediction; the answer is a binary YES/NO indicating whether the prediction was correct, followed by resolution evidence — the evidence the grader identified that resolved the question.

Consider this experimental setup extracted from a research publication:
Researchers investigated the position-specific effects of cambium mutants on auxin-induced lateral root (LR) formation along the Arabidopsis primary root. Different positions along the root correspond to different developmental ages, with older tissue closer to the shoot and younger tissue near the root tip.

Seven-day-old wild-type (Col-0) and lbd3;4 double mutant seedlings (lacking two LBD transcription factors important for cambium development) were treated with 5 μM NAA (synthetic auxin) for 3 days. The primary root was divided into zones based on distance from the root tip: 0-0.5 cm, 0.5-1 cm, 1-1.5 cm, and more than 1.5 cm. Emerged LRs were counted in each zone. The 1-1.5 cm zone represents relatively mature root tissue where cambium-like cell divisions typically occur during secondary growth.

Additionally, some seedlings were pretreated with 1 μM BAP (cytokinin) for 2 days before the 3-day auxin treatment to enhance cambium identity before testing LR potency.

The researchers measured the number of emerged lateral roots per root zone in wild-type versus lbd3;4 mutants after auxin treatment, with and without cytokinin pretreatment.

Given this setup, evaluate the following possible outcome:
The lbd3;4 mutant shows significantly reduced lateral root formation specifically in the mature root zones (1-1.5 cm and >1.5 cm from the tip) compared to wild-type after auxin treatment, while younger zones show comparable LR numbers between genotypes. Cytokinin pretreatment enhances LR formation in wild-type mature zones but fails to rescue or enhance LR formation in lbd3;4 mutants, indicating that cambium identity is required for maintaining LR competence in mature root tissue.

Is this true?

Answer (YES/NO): NO